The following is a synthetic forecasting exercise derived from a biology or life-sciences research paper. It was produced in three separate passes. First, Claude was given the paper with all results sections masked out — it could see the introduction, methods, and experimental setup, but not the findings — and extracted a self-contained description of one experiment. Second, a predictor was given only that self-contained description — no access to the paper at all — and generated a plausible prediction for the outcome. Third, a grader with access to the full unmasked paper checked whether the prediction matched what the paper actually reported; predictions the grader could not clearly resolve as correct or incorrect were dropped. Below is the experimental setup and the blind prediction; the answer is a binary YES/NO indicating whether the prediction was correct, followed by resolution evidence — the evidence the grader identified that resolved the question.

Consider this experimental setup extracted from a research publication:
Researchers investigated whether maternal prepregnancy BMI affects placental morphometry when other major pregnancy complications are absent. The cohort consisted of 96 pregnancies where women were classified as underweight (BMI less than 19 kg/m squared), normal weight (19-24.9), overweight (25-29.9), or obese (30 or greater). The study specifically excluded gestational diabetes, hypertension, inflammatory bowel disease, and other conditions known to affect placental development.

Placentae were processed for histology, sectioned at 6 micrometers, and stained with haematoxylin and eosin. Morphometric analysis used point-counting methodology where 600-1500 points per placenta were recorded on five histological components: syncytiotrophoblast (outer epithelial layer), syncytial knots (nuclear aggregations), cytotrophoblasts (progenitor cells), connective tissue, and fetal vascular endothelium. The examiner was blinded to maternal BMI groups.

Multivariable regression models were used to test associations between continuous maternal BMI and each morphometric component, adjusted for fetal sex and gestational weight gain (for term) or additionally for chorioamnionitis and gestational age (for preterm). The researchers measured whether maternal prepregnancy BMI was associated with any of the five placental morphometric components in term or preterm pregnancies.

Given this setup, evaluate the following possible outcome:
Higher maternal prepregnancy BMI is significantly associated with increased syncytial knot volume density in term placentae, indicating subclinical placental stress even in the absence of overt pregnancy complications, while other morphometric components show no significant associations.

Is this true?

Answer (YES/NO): NO